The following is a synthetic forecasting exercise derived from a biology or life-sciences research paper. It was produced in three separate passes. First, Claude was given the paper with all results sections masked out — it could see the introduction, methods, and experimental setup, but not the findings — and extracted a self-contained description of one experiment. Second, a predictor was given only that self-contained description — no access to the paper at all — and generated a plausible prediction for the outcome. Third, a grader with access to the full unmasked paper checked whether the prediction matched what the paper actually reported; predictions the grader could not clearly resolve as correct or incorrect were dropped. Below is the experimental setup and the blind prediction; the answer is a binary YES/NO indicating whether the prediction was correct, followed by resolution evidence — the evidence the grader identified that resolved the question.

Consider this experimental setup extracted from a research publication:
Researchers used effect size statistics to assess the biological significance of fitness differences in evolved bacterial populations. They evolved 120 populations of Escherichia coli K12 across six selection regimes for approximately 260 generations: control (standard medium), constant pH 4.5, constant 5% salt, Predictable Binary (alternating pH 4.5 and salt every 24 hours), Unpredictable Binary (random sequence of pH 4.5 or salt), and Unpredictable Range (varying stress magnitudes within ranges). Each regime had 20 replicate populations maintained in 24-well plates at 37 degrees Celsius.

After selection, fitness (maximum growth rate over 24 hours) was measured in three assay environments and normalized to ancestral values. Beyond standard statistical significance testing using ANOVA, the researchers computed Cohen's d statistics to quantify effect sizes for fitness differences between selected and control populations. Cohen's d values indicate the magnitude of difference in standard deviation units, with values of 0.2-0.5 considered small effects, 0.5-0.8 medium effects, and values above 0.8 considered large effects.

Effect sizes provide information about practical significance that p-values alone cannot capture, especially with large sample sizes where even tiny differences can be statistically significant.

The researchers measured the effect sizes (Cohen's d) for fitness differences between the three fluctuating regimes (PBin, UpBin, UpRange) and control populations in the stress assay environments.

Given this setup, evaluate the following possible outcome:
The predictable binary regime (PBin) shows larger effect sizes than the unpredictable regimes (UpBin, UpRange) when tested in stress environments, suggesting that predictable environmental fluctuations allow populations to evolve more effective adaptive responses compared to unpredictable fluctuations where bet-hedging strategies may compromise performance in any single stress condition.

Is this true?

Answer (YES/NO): NO